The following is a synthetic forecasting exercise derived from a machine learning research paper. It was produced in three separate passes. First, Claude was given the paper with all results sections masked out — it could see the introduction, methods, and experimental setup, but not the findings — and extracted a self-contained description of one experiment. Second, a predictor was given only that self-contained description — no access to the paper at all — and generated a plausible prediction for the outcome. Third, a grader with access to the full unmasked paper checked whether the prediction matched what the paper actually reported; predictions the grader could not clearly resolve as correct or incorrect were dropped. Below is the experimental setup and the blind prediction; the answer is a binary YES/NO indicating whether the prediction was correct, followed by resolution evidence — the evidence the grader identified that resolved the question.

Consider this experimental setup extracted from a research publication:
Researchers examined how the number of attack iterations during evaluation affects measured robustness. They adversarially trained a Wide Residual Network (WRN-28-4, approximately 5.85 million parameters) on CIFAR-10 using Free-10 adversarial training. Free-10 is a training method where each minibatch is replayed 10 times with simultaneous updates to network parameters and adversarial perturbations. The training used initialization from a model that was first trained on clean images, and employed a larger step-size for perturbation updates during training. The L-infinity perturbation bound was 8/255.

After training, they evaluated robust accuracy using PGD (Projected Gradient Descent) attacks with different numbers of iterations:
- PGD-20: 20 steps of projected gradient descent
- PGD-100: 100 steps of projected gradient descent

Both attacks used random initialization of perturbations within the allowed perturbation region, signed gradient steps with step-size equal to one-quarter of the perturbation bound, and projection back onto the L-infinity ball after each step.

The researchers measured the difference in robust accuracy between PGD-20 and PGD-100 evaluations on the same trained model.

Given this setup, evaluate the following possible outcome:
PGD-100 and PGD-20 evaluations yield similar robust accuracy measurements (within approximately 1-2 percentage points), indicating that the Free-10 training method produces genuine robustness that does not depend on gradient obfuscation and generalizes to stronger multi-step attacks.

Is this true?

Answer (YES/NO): YES